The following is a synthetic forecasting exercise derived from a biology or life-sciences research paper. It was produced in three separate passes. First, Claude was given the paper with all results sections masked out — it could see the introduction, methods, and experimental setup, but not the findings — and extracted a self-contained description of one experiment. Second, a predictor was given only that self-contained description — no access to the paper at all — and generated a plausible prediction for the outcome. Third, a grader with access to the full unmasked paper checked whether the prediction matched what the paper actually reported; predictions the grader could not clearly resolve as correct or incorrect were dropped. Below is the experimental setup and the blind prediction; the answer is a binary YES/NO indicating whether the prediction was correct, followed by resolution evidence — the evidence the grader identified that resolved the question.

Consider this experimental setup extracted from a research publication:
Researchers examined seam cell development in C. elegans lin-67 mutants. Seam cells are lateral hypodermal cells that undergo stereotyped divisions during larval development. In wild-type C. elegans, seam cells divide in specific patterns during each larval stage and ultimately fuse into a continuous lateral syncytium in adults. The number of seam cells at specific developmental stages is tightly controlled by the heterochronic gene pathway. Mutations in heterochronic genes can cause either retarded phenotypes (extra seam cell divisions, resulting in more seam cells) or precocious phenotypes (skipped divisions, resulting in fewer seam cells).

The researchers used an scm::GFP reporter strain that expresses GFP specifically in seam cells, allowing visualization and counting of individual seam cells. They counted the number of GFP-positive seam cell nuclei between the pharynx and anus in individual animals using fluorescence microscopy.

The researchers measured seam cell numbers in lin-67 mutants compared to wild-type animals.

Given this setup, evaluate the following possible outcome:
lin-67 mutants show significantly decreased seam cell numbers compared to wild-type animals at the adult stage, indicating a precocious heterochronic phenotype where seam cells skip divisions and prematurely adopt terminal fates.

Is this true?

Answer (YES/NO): YES